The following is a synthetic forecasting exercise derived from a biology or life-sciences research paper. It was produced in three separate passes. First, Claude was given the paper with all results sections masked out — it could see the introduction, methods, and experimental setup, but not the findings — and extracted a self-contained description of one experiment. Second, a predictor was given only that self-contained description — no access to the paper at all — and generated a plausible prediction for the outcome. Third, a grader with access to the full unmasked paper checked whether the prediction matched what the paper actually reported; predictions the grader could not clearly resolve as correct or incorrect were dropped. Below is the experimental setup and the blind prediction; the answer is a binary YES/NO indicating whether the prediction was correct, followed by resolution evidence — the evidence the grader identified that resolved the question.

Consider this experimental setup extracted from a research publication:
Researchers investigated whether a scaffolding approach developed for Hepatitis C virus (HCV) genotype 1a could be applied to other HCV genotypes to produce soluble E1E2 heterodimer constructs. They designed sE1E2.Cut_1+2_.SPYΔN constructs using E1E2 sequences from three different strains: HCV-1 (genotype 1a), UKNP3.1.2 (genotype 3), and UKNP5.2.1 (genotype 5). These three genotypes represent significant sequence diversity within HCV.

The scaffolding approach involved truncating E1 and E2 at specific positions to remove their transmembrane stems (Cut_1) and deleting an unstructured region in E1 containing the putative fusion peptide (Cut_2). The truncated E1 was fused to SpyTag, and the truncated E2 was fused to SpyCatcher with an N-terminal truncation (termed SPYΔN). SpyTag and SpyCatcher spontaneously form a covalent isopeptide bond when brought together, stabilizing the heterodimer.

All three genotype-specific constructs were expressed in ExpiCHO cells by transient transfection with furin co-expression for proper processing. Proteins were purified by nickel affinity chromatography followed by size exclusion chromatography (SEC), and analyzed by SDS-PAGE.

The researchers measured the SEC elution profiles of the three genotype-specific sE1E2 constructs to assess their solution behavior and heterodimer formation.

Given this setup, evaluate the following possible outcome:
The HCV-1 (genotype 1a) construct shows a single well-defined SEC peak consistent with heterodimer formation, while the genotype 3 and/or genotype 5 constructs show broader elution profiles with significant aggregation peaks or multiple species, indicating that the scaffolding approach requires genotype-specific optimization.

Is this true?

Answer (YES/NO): NO